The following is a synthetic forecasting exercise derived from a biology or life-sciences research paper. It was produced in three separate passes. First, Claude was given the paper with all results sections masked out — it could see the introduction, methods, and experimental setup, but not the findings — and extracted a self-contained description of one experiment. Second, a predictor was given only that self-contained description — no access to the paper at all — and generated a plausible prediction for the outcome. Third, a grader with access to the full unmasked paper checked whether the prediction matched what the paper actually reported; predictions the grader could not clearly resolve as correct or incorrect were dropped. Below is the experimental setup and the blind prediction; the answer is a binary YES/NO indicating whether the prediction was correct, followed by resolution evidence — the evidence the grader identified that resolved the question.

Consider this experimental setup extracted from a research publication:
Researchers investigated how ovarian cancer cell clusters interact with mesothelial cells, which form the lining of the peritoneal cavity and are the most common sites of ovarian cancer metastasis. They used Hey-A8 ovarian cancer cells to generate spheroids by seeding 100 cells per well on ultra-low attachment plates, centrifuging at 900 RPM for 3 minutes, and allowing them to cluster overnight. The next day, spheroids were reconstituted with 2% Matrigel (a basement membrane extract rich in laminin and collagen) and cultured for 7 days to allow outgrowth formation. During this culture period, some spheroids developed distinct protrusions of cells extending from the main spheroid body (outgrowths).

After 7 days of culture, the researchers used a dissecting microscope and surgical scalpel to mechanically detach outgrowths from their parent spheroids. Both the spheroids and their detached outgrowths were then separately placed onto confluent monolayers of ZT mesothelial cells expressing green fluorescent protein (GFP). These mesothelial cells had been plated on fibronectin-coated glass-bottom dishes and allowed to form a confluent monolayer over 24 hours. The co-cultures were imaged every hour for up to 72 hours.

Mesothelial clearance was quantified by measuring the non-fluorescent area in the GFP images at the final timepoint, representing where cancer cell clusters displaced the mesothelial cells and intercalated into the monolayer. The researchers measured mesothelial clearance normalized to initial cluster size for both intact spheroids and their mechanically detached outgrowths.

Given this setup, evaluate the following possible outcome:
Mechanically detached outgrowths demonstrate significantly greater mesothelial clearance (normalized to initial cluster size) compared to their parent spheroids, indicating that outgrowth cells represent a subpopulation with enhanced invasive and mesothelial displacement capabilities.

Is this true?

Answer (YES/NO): YES